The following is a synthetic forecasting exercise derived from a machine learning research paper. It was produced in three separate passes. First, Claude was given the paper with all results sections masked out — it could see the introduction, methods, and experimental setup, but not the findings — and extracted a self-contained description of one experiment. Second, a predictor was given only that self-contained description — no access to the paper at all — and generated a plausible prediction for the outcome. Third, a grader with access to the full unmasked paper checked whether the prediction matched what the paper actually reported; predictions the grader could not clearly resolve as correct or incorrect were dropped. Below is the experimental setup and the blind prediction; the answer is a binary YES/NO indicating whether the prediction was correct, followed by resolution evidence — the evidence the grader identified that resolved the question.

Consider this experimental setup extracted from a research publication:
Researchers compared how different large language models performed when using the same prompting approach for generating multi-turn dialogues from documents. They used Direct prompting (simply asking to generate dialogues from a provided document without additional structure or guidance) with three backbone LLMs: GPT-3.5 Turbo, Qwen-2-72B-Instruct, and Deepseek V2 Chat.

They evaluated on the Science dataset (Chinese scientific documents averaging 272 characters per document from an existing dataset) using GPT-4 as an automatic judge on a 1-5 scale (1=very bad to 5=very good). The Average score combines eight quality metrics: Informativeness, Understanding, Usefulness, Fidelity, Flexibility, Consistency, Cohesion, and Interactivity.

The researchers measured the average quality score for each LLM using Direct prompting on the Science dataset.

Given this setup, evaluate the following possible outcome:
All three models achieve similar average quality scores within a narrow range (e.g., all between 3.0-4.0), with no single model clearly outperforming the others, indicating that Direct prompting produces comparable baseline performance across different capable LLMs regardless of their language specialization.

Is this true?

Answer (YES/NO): NO